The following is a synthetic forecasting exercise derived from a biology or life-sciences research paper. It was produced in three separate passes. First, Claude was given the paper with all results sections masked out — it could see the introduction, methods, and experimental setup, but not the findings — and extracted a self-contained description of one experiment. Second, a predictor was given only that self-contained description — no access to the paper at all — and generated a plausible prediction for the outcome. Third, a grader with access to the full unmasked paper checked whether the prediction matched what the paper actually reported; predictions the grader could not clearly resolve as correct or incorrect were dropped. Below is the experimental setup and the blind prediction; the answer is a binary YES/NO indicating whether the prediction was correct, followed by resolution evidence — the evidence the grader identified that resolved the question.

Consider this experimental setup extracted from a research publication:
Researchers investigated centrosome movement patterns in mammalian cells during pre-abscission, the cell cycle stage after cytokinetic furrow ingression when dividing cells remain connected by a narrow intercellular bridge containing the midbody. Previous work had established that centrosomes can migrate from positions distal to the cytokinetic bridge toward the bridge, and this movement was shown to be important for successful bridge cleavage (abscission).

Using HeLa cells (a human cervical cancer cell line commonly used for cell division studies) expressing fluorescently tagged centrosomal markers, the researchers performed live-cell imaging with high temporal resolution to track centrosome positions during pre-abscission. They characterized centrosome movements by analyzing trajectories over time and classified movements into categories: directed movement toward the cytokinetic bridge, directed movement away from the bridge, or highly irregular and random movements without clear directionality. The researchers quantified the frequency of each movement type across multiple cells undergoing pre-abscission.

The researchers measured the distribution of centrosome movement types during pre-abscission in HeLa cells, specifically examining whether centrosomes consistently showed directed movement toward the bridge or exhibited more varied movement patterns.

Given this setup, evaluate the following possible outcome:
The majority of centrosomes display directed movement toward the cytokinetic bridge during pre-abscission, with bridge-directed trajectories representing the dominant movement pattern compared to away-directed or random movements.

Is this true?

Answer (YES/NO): YES